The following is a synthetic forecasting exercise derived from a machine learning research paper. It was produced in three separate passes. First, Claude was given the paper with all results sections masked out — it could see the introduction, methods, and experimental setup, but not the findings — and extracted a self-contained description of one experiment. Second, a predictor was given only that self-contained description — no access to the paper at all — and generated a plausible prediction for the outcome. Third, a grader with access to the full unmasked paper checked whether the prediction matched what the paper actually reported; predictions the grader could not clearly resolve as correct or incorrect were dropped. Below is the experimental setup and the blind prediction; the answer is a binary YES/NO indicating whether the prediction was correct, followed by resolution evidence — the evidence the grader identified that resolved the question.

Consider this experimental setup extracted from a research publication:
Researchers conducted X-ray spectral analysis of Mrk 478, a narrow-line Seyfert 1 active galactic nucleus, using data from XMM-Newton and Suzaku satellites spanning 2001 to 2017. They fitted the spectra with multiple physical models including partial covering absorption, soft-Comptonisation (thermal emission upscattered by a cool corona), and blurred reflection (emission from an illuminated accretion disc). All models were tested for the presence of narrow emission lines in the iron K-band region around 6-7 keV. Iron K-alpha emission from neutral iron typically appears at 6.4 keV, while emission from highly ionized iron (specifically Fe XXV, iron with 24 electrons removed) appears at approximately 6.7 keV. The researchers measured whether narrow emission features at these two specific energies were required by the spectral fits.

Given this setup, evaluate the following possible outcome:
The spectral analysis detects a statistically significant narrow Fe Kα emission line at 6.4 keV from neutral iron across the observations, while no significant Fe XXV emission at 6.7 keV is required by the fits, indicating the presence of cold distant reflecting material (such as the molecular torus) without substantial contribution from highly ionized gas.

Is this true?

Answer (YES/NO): NO